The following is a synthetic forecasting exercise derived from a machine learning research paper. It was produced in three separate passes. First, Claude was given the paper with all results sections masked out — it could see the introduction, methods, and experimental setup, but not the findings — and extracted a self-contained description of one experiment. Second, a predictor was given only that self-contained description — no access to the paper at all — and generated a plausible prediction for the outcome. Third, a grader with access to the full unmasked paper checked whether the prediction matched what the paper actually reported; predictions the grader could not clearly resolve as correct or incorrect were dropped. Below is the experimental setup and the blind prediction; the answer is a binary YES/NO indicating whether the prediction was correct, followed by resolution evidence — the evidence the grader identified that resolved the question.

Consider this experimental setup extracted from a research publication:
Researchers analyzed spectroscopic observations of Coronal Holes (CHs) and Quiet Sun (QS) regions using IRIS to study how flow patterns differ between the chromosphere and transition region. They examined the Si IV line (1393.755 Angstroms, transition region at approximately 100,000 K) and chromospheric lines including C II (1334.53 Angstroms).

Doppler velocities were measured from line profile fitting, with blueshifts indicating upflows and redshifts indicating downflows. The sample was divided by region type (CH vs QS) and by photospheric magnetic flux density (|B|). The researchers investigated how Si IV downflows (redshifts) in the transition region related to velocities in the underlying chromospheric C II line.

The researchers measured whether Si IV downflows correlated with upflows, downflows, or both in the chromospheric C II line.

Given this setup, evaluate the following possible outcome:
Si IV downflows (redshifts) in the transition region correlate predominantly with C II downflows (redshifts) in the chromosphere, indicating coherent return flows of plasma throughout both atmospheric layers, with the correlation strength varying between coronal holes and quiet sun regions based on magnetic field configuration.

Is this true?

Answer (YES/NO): YES